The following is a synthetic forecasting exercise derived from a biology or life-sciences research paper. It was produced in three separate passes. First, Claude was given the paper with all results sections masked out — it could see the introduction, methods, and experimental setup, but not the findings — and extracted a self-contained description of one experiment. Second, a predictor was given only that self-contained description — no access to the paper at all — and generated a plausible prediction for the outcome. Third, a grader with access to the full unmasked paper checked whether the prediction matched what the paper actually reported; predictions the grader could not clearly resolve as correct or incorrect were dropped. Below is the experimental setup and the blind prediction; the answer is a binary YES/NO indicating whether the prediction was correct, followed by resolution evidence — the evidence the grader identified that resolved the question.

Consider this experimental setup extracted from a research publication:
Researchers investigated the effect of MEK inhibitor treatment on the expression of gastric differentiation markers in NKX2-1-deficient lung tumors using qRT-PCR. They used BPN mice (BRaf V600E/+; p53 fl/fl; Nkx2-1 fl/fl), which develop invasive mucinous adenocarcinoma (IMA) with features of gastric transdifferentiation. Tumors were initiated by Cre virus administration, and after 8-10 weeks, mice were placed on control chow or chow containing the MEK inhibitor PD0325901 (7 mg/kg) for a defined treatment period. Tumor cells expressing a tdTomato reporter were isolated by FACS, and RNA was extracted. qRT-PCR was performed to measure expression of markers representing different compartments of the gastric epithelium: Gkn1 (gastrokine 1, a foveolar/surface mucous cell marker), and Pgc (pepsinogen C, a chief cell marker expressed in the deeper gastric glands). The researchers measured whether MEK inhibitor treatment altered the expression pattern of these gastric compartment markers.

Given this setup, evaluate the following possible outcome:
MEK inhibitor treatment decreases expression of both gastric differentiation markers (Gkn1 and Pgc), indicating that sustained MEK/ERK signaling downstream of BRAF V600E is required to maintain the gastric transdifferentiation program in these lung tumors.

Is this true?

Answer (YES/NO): NO